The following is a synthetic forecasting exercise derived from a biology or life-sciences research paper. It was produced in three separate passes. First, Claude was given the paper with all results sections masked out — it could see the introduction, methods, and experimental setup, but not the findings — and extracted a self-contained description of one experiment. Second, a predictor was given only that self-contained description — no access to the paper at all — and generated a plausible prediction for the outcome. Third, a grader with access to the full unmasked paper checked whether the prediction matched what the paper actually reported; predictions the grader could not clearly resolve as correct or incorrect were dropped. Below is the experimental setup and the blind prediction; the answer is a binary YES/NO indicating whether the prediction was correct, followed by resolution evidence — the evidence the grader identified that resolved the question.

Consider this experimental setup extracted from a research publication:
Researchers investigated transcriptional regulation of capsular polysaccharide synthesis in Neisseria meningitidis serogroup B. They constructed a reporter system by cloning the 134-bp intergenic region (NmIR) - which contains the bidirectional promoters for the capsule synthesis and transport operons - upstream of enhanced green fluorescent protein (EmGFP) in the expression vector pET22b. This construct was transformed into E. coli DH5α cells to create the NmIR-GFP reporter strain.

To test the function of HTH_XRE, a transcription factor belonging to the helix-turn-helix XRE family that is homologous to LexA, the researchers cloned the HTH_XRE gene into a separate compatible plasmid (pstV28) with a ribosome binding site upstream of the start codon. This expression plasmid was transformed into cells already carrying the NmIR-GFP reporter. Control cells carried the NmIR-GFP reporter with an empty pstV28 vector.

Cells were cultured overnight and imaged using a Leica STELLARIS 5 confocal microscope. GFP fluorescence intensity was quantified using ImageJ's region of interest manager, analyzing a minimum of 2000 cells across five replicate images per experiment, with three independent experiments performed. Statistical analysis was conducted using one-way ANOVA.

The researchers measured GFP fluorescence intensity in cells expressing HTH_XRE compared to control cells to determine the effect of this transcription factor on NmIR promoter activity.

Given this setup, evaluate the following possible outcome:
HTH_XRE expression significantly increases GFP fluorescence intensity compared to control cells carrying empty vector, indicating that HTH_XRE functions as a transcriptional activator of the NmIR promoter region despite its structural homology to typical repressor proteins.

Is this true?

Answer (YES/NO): YES